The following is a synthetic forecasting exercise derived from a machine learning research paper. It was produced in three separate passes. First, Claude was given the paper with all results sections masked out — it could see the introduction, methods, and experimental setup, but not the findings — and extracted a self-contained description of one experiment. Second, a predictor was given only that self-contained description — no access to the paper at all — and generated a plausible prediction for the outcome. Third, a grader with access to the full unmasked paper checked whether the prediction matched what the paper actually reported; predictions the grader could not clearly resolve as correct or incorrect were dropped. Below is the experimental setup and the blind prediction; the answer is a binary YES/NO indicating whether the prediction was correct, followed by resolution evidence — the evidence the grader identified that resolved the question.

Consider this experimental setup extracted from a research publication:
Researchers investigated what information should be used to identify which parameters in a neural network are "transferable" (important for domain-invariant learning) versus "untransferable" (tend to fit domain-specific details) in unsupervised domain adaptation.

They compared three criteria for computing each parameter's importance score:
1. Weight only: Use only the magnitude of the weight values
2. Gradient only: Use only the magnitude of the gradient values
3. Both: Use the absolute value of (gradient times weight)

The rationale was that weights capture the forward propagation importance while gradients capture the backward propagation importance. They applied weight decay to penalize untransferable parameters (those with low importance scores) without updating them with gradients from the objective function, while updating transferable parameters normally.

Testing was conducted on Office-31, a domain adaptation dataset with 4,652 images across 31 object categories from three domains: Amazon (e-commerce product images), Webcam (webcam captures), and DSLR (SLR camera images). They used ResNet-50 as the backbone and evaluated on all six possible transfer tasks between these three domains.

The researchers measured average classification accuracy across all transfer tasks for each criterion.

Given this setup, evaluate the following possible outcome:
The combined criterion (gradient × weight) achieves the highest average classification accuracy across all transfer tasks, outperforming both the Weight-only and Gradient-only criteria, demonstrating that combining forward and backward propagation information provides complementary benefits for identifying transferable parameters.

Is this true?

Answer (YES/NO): YES